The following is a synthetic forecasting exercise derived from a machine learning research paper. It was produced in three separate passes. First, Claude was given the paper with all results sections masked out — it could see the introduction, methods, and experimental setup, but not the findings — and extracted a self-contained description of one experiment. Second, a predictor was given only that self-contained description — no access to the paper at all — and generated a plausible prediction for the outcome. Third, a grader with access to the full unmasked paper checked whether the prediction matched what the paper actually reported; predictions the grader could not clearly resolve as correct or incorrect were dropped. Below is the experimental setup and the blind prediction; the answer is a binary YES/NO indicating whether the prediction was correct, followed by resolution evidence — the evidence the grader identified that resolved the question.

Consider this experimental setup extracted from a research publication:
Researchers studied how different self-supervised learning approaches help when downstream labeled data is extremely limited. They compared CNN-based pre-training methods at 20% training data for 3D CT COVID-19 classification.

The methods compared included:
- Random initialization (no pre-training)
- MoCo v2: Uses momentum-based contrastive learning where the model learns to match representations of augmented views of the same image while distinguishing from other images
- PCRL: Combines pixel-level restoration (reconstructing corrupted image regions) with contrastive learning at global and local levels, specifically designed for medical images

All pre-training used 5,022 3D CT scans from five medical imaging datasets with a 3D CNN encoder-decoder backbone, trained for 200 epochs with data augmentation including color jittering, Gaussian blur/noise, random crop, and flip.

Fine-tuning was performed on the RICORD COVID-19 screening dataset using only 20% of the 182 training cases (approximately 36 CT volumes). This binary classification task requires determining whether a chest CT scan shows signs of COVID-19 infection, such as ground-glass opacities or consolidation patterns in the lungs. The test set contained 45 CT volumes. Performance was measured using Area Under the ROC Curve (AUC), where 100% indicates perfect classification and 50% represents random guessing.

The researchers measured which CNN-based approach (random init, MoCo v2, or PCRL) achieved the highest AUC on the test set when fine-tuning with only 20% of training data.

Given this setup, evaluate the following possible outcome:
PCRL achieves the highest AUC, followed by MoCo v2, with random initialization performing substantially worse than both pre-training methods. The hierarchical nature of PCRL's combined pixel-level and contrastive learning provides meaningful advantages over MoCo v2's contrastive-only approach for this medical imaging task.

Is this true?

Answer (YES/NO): YES